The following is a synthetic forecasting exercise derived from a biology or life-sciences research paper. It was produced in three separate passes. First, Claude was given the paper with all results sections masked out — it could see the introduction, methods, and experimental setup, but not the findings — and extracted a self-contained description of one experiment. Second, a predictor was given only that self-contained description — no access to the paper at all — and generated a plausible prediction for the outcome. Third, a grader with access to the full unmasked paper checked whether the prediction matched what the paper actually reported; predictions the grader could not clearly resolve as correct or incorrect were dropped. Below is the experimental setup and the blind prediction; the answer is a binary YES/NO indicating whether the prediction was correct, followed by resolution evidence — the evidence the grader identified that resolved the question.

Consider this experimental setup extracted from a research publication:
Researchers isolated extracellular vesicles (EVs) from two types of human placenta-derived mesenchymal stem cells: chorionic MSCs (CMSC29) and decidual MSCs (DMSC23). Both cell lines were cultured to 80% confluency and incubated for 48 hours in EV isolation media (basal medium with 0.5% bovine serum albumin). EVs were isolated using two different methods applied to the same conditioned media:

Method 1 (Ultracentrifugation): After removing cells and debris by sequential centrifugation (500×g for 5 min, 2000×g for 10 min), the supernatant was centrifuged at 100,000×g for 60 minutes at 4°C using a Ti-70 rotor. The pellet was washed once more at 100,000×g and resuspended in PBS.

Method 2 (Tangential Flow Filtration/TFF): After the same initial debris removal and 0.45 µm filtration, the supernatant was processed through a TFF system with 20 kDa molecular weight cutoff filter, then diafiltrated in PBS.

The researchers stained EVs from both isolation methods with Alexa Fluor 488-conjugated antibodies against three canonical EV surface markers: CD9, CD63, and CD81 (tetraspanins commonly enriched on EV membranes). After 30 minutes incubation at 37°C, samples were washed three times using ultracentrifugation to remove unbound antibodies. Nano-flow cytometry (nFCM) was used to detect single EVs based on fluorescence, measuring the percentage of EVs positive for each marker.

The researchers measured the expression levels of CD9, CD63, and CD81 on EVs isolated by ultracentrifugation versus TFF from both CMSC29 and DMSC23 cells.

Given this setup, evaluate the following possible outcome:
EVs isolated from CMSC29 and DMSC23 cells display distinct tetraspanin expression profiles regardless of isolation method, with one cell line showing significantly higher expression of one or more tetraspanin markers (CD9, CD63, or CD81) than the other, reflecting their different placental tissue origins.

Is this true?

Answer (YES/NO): YES